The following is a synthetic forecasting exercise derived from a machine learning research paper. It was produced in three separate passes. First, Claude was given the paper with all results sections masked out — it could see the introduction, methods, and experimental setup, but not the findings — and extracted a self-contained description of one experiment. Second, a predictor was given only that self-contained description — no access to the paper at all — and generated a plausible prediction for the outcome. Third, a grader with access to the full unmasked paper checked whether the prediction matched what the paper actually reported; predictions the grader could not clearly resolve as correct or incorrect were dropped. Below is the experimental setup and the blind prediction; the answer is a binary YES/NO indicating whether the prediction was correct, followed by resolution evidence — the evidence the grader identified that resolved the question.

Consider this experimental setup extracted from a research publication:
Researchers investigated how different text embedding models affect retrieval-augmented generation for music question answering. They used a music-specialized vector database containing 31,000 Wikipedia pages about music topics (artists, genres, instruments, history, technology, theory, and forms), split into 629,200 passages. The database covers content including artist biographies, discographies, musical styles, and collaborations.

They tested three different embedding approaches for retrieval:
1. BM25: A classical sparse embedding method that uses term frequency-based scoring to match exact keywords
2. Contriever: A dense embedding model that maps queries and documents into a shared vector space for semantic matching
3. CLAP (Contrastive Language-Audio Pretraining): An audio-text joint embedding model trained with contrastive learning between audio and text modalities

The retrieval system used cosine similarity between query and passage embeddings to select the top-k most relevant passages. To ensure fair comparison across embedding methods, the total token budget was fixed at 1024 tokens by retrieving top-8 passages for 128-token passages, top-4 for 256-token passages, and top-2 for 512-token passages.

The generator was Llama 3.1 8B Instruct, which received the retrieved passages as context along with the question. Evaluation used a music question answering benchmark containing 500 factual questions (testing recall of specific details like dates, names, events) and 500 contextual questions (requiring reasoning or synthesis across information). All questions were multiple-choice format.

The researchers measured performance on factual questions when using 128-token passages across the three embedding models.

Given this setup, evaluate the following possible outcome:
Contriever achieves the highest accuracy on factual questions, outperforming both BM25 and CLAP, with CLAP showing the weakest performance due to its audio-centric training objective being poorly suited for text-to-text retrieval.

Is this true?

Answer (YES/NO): NO